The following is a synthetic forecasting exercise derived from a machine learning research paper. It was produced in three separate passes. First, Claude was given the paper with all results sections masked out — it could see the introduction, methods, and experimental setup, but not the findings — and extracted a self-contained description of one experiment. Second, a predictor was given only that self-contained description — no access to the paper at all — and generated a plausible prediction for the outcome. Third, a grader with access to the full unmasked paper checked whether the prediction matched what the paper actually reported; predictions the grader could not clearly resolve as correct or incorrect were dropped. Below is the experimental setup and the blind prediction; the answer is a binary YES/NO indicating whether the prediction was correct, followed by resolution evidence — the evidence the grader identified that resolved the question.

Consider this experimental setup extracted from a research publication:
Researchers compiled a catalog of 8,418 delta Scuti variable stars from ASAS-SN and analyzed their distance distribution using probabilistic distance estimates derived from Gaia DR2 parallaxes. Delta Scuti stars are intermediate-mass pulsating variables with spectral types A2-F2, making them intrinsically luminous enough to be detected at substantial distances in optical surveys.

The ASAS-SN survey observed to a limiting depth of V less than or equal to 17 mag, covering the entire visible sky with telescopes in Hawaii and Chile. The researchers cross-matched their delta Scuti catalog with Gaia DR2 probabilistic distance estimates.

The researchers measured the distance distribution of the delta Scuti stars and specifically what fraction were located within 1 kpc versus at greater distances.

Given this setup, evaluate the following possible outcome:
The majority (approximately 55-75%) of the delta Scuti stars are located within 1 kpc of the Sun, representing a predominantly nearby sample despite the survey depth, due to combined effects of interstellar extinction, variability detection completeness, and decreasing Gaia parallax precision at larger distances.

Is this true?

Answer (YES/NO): NO